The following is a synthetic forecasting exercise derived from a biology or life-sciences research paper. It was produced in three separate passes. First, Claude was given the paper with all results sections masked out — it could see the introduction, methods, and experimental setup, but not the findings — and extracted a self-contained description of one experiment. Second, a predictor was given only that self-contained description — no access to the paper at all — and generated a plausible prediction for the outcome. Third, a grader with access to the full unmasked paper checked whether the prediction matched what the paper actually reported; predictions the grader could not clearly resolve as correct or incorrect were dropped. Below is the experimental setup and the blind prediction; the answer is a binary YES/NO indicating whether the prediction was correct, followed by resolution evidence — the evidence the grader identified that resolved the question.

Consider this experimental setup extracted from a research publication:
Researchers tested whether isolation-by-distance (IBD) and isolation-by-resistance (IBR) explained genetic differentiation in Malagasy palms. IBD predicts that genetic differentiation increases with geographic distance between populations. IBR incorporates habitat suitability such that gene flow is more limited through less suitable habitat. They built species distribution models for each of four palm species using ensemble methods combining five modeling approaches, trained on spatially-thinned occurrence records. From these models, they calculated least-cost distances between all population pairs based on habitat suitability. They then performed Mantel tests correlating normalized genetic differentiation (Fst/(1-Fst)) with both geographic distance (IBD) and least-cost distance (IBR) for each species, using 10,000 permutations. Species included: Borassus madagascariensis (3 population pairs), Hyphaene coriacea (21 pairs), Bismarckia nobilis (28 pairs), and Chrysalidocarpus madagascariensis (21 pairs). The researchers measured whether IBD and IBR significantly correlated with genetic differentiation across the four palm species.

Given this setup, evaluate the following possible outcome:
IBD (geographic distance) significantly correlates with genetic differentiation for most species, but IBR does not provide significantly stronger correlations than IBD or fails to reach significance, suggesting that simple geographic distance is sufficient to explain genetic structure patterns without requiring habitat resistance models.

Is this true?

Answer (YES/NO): NO